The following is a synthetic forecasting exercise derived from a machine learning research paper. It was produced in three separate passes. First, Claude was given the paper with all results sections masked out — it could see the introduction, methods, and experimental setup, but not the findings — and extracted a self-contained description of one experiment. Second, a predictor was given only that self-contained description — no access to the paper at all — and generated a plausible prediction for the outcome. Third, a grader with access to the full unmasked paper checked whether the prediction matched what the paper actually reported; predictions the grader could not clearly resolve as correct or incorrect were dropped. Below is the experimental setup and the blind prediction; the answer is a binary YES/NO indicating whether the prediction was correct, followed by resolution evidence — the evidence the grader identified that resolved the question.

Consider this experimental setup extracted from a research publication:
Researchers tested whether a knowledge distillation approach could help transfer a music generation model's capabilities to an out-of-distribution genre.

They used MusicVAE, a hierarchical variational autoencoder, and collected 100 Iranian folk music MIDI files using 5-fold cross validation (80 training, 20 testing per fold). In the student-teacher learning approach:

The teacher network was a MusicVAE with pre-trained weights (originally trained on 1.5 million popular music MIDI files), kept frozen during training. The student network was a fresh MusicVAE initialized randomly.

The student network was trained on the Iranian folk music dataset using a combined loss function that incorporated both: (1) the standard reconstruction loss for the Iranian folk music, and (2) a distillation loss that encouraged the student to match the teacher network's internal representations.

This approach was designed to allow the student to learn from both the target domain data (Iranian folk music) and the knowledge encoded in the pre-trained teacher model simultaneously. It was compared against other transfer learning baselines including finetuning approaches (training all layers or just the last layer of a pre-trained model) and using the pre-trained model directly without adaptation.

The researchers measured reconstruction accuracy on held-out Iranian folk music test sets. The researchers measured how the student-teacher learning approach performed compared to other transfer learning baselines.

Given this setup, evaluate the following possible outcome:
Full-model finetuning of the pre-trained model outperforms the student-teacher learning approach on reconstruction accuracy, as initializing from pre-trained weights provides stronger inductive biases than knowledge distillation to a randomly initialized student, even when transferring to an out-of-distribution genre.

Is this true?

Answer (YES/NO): YES